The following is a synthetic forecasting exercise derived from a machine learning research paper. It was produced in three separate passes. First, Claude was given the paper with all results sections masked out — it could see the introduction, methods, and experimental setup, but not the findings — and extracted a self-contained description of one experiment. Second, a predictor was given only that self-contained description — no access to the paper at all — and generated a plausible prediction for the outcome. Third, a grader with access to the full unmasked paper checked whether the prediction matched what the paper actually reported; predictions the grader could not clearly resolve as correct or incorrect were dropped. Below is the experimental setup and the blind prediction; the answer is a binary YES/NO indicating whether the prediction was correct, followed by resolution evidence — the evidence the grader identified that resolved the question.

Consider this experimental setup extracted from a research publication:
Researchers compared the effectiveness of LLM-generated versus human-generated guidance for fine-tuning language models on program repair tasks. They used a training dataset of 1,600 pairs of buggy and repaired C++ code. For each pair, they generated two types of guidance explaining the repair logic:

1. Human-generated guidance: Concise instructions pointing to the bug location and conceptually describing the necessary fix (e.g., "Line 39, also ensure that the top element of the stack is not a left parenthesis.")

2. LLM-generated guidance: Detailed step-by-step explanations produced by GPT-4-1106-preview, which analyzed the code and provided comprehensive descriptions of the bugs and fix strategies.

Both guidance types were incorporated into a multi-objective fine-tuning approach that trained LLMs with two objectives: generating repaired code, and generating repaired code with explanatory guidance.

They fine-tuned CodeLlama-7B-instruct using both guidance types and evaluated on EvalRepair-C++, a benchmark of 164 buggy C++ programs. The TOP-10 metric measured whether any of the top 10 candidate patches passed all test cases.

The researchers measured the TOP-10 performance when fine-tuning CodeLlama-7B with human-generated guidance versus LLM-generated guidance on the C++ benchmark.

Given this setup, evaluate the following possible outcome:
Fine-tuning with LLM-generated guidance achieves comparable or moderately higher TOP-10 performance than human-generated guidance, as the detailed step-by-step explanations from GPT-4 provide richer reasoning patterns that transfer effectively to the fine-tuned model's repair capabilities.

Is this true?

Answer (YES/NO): NO